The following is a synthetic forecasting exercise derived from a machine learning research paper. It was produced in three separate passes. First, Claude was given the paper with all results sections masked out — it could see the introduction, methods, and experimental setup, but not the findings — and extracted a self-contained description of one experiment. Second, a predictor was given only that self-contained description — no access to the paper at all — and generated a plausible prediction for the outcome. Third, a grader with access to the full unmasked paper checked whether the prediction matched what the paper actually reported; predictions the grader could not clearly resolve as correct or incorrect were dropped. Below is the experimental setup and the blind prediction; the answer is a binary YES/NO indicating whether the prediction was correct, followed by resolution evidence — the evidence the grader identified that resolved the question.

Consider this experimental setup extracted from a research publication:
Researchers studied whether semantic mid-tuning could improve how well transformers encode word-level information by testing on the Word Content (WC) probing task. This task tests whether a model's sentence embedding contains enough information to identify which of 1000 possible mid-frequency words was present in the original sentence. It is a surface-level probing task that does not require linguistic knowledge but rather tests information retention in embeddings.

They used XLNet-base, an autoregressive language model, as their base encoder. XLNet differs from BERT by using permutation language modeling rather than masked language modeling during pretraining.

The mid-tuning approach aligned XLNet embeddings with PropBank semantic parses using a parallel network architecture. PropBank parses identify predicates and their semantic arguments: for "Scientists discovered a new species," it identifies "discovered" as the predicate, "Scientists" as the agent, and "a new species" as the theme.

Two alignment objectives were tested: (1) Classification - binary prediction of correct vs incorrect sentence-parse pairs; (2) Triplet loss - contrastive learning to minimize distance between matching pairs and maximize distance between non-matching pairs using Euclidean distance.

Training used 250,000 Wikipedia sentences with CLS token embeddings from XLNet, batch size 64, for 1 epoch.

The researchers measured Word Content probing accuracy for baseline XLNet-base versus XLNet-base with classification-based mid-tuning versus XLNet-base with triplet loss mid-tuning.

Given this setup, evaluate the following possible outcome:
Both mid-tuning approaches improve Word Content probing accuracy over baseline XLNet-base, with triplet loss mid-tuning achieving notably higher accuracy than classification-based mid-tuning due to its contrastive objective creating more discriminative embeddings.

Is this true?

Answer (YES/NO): NO